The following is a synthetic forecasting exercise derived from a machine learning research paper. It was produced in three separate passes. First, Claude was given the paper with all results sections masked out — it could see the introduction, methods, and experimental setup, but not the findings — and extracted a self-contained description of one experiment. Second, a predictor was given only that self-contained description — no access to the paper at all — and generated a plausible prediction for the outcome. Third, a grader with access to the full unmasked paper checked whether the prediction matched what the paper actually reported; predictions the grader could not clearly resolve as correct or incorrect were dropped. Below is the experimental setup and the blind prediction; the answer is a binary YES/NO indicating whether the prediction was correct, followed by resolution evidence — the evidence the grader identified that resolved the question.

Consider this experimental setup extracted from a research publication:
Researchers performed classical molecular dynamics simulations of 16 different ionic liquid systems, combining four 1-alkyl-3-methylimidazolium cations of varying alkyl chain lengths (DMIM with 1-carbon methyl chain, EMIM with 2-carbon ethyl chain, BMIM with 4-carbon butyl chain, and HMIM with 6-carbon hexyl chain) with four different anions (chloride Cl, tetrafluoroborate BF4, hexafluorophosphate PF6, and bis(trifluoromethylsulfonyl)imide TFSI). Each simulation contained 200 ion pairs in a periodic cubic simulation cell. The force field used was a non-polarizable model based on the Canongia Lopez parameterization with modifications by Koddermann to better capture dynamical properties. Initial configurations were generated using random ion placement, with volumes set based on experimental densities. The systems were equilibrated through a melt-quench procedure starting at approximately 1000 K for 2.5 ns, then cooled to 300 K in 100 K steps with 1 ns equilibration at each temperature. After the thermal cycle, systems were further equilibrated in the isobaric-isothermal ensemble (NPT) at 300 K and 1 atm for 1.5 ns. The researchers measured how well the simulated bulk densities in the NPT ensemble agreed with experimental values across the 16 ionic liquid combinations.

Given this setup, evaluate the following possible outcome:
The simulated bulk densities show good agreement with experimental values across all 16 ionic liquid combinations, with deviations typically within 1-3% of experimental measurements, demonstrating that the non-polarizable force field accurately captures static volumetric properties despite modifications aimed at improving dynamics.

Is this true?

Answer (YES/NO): YES